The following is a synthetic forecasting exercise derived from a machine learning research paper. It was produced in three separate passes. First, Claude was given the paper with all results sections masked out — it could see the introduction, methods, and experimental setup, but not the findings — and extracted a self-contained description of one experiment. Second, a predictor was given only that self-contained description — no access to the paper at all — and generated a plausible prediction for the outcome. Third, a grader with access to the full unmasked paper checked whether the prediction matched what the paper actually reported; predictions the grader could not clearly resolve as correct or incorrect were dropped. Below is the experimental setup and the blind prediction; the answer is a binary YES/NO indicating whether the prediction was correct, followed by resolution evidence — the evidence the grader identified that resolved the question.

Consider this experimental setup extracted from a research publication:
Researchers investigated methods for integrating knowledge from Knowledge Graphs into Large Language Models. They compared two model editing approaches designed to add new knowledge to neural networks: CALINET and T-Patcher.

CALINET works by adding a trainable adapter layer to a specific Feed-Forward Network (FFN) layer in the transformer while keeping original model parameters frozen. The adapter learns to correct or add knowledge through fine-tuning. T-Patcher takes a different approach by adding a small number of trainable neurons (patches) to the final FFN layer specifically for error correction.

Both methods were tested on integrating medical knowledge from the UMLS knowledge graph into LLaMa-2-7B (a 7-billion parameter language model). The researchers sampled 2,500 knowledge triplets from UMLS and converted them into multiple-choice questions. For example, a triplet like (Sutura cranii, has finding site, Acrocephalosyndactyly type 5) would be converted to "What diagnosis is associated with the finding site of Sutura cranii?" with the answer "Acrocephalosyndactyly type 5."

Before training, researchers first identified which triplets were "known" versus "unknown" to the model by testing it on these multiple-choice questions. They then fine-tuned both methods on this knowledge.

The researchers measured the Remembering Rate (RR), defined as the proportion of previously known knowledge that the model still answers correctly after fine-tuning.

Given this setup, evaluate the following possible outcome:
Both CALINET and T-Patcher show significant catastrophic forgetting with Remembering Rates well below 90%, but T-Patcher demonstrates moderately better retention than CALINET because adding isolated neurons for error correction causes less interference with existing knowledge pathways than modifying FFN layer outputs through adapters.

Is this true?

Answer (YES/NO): NO